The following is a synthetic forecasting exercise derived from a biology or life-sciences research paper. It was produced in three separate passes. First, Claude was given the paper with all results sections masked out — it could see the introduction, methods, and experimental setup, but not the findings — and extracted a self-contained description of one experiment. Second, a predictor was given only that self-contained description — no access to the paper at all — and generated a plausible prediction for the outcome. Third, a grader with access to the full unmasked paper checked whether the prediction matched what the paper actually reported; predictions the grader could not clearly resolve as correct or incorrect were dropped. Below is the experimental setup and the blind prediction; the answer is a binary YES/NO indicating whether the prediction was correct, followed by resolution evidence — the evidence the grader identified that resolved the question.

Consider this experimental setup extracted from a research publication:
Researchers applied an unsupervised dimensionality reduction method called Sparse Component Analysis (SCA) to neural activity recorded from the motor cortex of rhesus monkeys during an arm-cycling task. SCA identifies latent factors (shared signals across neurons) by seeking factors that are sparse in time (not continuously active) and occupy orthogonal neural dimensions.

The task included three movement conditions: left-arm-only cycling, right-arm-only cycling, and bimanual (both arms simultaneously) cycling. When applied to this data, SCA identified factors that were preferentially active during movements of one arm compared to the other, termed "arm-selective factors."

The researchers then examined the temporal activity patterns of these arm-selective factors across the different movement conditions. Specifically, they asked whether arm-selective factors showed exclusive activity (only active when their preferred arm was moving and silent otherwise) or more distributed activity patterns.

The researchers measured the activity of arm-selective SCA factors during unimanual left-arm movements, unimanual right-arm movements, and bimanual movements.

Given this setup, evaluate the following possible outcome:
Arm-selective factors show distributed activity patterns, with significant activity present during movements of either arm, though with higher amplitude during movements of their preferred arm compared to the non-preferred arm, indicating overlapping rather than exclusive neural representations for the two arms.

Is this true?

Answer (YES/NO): NO